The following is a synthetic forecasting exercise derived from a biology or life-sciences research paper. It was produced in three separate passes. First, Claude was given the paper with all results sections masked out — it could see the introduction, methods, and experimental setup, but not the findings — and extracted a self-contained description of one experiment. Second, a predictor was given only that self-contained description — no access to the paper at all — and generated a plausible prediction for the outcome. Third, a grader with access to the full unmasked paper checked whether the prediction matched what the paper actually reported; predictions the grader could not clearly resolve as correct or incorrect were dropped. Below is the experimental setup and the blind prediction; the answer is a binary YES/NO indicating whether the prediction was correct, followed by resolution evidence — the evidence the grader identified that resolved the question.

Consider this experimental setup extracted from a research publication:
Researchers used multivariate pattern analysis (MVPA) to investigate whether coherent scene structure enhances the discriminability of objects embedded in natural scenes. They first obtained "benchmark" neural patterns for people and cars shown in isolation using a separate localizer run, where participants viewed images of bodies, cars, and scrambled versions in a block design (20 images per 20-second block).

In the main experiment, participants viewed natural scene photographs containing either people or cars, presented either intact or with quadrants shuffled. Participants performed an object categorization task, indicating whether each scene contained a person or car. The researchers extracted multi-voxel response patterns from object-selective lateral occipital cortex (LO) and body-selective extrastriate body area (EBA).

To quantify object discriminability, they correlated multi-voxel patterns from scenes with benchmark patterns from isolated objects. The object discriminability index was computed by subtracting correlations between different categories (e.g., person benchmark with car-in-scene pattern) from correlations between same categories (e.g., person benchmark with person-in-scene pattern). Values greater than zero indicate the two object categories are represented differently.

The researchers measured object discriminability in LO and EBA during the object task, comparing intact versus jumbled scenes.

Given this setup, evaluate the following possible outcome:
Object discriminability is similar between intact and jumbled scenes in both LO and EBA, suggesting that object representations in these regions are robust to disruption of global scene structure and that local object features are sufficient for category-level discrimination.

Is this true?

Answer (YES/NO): NO